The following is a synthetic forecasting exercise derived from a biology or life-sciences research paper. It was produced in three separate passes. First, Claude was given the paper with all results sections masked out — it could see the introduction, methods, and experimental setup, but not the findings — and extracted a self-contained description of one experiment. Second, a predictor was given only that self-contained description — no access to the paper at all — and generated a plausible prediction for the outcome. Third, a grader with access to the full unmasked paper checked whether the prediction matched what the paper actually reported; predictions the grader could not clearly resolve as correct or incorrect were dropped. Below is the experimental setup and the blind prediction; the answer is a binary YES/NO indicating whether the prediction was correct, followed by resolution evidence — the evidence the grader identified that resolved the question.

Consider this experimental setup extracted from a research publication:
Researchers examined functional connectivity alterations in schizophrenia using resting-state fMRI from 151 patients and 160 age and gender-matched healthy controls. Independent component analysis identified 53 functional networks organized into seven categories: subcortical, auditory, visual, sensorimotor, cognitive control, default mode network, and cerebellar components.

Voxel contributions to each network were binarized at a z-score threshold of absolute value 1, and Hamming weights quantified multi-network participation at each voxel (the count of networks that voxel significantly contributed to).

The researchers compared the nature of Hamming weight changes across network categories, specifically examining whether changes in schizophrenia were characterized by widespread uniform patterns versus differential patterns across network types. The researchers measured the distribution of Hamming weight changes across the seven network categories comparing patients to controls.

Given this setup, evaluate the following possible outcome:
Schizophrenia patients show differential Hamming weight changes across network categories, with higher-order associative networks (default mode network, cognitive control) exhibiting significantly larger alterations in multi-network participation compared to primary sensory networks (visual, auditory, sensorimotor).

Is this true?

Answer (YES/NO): NO